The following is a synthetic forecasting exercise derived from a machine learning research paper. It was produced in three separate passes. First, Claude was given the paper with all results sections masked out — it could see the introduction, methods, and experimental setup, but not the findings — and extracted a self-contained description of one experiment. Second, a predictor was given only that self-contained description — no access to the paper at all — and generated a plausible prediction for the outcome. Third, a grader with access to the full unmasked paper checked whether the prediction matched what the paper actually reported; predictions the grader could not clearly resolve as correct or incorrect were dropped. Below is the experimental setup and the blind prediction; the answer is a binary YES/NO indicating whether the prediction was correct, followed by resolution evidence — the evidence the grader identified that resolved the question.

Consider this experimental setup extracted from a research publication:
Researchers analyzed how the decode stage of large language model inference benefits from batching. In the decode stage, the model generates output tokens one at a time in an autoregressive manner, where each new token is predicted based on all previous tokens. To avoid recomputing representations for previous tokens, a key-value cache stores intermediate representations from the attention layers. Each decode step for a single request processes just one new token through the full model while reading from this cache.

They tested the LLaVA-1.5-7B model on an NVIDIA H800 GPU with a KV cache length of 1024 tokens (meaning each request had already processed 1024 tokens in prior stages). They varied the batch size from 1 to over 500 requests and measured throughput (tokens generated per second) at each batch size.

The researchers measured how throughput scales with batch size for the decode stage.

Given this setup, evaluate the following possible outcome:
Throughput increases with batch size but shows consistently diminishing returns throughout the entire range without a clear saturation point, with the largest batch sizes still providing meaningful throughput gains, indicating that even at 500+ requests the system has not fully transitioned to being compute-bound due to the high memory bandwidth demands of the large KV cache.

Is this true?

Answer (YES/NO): NO